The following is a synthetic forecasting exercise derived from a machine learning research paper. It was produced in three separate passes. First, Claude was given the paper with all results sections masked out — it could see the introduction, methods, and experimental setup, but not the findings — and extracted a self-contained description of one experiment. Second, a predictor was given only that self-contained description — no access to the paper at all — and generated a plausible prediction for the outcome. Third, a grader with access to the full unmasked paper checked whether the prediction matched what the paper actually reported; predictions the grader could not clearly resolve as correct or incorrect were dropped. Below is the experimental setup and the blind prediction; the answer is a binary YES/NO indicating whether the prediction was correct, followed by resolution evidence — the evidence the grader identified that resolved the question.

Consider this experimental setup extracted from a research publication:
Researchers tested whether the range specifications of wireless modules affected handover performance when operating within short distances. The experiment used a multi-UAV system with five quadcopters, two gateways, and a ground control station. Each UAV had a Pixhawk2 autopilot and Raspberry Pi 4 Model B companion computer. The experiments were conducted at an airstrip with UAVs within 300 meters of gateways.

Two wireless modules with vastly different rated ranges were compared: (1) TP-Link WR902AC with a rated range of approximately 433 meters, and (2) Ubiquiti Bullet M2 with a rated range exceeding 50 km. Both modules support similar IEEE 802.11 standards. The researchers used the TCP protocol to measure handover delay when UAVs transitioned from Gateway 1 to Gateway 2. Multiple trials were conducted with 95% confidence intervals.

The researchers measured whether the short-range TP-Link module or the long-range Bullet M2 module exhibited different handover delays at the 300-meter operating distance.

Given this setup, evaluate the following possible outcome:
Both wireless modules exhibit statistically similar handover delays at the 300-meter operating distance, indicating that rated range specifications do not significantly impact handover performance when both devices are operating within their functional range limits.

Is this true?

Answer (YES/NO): YES